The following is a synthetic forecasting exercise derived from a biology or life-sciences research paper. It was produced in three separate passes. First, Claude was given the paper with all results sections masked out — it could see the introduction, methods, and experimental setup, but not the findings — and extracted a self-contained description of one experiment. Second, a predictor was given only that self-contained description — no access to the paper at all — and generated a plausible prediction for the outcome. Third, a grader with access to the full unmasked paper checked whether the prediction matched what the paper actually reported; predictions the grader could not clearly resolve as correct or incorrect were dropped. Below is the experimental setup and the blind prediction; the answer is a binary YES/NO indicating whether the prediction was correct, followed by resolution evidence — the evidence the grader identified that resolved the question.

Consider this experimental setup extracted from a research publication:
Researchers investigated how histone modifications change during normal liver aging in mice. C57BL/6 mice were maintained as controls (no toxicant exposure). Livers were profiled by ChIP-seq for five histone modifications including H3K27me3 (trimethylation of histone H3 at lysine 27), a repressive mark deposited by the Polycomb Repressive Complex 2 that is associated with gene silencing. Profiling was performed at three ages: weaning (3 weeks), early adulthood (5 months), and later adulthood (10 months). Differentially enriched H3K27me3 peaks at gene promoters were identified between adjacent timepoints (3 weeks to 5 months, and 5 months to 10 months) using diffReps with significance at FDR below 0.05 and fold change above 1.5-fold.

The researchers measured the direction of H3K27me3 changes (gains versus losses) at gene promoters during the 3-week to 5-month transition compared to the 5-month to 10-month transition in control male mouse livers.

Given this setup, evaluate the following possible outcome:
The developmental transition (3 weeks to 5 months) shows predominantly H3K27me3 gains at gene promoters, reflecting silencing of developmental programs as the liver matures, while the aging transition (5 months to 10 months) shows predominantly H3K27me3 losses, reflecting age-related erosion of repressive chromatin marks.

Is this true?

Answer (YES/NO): NO